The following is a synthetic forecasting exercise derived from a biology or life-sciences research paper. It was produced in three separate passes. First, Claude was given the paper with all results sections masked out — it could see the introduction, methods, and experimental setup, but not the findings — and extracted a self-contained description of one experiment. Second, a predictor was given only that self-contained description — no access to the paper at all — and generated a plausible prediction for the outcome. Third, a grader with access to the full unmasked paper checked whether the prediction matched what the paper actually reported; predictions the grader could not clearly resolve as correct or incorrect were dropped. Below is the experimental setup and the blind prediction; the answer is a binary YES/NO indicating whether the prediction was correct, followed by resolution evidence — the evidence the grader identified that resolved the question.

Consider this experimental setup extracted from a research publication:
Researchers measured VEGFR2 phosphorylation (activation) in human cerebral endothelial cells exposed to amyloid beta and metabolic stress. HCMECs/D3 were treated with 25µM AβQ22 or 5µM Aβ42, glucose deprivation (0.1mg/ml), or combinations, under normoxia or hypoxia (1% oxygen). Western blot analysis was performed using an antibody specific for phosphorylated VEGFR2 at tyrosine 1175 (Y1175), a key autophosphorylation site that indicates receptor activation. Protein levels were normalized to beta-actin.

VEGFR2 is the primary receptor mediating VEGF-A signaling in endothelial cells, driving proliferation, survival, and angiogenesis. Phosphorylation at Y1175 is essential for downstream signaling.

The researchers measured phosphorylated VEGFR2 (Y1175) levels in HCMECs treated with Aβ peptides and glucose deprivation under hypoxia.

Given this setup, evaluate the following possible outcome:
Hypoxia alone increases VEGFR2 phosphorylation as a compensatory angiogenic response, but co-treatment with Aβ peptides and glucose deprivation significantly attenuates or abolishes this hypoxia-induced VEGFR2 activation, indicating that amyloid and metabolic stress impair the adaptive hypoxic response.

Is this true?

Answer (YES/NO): YES